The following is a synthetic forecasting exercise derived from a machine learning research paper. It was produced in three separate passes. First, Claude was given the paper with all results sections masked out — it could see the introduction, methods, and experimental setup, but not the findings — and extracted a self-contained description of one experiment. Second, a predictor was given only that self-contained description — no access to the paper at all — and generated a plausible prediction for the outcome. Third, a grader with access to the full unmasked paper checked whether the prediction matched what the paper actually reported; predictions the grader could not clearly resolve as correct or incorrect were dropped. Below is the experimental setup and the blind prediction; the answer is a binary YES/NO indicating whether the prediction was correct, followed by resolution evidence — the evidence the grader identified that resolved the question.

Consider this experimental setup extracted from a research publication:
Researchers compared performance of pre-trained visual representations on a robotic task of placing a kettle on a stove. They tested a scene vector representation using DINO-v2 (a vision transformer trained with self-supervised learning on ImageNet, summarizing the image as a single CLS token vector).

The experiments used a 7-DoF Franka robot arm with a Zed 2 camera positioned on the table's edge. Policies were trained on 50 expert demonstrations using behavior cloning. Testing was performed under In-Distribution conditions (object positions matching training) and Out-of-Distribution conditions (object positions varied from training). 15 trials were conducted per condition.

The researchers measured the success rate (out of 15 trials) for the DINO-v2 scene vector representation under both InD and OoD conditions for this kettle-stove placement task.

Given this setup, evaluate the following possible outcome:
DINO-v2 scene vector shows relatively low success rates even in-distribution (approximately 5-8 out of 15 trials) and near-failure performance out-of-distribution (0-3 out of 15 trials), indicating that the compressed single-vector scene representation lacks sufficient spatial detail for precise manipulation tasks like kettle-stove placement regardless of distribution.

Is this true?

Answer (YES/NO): NO